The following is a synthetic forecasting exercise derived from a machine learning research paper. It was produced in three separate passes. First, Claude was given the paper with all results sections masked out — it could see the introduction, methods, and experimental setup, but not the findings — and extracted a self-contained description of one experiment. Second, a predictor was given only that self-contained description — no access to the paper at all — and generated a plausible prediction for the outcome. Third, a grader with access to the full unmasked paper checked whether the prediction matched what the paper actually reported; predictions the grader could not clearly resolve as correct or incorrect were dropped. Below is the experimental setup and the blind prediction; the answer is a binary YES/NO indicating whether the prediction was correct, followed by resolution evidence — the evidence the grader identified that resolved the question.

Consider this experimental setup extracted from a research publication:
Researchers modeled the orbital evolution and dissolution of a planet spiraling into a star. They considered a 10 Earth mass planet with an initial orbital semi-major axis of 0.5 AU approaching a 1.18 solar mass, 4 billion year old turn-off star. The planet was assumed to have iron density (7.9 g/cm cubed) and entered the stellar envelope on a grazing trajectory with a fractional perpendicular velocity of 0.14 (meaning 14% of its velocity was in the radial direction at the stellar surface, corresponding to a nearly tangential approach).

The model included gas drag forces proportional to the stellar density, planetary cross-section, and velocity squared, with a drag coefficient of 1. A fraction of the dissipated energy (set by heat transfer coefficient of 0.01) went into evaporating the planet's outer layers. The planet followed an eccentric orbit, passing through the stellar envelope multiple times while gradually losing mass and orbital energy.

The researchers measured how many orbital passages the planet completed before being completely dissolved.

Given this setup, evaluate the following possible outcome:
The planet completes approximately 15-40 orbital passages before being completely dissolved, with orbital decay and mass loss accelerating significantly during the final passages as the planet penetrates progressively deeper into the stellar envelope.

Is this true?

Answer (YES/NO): NO